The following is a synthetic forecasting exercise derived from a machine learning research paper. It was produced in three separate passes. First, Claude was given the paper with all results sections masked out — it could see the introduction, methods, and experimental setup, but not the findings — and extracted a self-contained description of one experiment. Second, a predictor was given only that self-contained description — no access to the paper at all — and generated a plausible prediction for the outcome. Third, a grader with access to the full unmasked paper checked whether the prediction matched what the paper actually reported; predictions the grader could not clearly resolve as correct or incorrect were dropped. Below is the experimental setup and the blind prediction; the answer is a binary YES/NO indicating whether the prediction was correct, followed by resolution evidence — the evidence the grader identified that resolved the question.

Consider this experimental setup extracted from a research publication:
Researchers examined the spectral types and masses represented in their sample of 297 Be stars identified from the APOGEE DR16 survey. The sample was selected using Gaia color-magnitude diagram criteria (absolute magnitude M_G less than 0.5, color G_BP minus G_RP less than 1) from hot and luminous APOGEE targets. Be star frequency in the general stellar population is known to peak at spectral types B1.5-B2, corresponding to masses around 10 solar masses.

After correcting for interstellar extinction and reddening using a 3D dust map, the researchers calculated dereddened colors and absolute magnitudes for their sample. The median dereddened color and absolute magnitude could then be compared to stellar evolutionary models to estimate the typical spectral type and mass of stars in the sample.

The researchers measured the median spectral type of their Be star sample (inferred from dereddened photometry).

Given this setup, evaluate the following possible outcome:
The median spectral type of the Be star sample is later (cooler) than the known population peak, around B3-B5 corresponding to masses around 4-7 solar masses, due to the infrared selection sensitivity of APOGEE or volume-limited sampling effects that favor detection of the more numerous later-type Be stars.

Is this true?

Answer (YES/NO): YES